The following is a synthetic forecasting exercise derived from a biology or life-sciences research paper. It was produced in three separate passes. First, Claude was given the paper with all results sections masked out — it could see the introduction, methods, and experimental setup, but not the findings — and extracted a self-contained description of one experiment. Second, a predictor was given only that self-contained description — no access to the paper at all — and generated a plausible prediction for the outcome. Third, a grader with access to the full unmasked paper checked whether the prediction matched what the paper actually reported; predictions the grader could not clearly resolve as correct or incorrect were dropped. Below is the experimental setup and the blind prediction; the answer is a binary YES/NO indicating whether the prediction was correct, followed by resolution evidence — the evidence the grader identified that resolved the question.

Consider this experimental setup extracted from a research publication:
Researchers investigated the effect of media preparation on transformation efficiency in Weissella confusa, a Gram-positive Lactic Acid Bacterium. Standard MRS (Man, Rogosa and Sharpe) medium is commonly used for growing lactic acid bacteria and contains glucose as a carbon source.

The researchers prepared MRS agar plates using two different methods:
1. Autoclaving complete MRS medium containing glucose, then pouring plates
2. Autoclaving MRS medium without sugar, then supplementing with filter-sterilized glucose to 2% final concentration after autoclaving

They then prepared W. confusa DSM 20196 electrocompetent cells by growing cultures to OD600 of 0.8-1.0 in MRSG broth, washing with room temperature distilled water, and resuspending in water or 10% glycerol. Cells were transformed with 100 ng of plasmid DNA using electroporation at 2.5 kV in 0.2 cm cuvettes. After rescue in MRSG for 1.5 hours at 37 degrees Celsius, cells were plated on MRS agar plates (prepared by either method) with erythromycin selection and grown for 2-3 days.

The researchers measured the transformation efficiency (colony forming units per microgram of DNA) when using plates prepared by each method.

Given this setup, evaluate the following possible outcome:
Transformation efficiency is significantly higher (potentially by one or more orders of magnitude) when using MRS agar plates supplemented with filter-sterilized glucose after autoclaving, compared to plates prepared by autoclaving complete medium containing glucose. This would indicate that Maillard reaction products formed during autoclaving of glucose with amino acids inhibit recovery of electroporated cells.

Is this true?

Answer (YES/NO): YES